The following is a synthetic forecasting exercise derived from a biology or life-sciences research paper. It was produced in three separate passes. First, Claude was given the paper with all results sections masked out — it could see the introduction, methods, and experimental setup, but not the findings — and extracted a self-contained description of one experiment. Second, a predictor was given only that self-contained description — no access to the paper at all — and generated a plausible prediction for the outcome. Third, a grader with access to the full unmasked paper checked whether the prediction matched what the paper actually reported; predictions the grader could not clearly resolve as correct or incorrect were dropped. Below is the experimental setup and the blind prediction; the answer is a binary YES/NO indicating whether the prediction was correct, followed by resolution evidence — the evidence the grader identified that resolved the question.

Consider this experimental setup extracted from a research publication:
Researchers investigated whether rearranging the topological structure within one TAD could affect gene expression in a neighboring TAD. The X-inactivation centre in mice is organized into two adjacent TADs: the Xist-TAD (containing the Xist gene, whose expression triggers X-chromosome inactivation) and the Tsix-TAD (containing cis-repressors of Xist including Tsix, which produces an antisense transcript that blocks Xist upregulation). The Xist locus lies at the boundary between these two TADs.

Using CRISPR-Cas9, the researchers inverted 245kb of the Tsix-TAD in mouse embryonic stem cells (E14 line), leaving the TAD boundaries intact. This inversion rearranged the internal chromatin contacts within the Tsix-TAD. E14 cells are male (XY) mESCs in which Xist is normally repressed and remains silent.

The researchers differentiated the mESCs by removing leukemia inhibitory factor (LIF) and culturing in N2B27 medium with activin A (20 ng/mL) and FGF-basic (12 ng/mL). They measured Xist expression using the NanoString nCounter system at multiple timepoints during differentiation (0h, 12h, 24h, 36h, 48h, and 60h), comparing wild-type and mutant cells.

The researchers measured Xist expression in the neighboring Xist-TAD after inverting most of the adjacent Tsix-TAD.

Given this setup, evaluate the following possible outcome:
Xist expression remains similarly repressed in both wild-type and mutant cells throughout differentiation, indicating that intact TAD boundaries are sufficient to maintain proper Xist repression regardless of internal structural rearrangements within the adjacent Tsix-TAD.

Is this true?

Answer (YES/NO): NO